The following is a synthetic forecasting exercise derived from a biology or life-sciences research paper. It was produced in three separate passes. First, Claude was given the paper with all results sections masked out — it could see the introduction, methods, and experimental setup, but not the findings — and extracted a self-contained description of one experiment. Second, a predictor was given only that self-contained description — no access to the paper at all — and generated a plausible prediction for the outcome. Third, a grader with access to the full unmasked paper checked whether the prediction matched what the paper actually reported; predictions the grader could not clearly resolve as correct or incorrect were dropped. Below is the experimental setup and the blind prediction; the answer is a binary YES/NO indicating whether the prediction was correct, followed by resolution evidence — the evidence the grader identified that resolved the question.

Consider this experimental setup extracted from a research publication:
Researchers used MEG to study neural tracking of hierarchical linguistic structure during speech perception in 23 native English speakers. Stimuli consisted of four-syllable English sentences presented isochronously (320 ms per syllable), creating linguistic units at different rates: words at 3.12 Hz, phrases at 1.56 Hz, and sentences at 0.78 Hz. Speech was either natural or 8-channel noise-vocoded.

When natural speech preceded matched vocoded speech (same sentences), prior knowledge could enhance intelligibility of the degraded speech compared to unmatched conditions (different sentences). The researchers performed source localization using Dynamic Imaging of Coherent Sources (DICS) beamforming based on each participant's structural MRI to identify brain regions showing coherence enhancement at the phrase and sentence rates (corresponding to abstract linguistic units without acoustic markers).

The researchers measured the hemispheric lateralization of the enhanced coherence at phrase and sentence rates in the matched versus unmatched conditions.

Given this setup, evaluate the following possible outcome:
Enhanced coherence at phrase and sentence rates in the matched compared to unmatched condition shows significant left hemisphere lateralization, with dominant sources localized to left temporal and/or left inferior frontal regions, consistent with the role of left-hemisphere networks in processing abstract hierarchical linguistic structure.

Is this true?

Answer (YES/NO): YES